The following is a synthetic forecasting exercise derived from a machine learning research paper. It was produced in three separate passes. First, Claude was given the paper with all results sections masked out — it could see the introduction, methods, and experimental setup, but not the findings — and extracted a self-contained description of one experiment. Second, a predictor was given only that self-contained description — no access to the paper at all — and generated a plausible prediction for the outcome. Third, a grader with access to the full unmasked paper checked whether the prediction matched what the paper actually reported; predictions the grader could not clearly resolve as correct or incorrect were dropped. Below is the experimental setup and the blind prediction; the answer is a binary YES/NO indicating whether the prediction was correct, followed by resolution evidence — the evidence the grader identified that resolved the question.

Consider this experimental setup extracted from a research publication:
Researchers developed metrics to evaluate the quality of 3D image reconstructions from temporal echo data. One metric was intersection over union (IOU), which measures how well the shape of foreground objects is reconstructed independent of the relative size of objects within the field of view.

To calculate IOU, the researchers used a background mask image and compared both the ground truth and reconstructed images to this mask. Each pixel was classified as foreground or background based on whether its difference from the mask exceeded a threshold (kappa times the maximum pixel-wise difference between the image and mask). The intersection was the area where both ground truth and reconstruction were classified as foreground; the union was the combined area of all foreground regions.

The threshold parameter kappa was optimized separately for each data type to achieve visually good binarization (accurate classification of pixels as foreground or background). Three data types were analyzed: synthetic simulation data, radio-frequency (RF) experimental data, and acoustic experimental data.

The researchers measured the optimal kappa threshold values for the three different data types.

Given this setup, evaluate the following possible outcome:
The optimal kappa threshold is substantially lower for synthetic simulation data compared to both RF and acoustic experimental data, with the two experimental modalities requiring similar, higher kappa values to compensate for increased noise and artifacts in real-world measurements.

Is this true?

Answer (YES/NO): NO